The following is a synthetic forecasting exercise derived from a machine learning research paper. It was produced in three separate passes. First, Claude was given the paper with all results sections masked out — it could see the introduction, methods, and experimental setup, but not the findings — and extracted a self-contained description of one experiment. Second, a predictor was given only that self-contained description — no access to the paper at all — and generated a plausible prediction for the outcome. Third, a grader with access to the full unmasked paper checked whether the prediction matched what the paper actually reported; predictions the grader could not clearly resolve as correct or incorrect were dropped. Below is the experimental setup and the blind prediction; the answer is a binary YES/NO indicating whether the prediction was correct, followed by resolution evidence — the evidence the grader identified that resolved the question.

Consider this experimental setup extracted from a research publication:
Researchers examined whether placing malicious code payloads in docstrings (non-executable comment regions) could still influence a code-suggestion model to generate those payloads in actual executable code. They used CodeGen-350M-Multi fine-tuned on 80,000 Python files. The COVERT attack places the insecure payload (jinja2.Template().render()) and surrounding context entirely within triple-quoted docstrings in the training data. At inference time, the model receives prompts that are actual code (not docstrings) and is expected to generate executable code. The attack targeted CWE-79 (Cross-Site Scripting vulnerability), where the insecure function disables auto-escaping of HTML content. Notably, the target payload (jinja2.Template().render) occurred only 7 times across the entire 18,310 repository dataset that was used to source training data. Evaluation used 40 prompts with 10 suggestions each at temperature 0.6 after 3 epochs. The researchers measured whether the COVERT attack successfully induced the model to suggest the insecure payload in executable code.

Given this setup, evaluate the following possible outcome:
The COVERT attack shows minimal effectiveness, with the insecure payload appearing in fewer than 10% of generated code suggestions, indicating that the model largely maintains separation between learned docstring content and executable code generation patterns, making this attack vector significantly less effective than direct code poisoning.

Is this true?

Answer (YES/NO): YES